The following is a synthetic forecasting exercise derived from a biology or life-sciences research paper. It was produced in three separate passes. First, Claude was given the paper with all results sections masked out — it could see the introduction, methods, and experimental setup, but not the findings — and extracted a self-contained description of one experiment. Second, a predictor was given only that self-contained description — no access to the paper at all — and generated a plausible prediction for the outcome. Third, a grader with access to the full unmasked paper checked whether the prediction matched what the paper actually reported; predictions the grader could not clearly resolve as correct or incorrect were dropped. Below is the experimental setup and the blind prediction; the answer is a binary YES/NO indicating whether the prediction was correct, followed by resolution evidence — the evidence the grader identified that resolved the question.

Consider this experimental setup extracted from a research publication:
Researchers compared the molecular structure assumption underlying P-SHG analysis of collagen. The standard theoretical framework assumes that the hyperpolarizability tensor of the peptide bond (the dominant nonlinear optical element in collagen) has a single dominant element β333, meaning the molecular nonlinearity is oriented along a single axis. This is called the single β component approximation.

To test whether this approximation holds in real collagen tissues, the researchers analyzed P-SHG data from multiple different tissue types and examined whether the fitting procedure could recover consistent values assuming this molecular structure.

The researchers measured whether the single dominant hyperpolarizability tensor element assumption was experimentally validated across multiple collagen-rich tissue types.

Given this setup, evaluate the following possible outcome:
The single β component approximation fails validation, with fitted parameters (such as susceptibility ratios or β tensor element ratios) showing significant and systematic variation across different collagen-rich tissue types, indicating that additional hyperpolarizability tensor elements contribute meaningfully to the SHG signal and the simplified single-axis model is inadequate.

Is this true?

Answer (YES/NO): NO